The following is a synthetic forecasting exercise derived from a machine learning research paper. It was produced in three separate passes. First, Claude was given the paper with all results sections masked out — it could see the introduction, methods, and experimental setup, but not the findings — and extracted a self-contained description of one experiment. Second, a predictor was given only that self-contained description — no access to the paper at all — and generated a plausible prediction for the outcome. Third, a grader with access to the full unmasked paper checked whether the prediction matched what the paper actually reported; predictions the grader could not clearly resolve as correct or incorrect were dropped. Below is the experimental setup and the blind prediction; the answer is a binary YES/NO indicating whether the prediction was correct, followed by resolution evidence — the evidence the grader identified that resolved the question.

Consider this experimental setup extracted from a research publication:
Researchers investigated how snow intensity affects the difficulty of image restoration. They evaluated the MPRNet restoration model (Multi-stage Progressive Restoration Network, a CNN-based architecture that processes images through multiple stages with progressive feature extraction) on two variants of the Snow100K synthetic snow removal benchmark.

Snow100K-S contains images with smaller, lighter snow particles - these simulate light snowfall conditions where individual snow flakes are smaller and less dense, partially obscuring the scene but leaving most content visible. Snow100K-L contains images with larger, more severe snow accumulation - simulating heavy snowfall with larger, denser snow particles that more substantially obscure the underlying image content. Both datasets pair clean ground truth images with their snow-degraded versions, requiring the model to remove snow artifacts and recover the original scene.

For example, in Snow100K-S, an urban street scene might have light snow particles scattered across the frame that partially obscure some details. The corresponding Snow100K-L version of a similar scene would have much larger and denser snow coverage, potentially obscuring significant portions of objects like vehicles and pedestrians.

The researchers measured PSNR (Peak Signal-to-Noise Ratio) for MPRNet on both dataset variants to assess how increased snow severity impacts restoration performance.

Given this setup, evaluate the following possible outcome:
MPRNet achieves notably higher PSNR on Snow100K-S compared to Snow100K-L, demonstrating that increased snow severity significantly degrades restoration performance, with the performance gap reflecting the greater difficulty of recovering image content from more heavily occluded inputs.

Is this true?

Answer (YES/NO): YES